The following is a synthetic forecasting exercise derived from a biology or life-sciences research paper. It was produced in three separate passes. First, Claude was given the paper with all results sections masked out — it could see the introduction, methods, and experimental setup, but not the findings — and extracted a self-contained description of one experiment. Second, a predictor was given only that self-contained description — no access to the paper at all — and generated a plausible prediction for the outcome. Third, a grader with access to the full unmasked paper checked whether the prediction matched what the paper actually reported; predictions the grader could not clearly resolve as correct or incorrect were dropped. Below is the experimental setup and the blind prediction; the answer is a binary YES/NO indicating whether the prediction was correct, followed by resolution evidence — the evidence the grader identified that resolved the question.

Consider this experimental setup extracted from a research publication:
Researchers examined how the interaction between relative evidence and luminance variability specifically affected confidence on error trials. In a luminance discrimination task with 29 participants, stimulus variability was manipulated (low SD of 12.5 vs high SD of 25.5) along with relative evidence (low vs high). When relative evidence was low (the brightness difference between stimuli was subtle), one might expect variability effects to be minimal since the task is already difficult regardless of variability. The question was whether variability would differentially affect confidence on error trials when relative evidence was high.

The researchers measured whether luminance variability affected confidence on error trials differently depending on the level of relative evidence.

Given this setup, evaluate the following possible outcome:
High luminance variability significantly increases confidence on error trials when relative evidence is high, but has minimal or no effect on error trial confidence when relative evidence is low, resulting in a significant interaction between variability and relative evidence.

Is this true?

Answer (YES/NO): YES